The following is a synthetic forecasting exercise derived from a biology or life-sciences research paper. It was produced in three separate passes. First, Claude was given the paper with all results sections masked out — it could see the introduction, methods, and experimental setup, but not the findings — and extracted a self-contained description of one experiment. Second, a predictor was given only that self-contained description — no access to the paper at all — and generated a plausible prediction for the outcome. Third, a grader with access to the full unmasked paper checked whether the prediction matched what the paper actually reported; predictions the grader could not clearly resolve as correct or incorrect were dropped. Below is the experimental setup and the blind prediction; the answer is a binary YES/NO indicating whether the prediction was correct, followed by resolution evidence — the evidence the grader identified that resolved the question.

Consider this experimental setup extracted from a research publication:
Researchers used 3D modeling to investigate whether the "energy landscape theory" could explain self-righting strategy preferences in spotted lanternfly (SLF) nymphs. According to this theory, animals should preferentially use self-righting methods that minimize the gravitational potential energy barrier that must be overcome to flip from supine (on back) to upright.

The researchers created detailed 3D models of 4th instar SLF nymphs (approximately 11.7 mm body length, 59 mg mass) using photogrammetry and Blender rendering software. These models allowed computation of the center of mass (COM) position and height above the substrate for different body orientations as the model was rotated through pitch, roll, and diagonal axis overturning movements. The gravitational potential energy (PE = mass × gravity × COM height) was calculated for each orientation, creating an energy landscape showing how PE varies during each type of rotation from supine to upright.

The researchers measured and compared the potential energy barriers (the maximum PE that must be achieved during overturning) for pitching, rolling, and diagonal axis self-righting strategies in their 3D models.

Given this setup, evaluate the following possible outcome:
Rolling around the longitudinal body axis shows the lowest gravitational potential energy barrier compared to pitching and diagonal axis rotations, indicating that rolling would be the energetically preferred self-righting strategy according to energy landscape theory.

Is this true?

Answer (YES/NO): NO